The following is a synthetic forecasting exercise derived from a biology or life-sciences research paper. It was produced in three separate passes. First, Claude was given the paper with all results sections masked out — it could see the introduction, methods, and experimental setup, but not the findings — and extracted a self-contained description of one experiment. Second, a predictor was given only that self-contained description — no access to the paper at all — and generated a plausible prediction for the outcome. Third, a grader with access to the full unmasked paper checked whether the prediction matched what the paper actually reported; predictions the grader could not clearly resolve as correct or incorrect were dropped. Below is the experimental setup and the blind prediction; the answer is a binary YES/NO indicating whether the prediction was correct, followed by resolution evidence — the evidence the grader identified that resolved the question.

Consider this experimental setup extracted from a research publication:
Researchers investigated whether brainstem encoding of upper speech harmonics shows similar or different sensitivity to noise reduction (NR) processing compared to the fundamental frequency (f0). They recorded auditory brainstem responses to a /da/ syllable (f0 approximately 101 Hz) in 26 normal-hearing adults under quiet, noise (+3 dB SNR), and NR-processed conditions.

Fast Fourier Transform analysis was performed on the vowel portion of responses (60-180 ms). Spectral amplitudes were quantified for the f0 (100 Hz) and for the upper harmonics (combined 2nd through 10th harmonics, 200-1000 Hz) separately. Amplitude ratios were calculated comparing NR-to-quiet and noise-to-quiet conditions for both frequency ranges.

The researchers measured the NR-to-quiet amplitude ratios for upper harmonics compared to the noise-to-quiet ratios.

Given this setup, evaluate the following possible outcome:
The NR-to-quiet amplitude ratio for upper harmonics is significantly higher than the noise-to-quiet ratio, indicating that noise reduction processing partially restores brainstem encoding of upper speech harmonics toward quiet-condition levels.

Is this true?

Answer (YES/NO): NO